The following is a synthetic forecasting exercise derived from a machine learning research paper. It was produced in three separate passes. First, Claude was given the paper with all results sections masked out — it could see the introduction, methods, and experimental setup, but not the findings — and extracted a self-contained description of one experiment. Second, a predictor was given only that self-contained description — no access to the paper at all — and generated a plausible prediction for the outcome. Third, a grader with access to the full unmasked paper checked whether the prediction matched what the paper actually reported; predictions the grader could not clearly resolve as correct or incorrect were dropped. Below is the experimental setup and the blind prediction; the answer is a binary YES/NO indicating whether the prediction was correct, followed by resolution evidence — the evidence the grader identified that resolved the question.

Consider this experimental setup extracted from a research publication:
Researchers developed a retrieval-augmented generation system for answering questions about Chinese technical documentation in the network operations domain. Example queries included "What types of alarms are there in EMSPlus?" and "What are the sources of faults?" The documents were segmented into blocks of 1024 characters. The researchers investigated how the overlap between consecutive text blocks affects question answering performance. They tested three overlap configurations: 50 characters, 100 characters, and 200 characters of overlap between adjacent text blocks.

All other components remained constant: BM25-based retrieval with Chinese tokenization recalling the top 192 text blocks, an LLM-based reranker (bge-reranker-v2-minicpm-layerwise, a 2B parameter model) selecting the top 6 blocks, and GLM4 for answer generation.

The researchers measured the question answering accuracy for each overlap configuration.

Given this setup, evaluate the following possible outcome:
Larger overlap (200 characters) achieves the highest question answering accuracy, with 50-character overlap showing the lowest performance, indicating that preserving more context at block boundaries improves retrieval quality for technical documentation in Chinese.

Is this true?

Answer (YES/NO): YES